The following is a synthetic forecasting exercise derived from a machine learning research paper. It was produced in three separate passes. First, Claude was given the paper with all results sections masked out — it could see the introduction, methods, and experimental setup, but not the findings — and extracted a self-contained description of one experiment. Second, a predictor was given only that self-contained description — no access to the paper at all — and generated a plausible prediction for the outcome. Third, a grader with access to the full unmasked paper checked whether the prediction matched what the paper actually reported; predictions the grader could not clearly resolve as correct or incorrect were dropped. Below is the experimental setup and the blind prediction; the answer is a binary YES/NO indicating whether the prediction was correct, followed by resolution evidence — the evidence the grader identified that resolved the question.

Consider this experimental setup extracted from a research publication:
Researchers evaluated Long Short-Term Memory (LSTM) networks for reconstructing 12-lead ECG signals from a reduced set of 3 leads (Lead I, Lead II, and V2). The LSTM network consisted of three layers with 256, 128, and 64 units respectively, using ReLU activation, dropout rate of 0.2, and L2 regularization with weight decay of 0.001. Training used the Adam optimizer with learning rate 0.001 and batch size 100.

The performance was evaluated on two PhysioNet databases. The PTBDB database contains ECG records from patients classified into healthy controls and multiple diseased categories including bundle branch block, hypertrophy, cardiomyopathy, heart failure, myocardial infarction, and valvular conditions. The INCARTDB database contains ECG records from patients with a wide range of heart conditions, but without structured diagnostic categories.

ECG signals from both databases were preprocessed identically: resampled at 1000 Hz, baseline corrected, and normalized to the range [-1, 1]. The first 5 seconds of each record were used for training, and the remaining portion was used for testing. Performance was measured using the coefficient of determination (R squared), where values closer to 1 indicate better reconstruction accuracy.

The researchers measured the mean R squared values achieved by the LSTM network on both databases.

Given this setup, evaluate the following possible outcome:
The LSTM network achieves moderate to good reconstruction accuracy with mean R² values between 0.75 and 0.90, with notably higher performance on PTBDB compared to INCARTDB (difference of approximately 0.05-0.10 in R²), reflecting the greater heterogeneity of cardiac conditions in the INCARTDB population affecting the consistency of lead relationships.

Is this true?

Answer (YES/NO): NO